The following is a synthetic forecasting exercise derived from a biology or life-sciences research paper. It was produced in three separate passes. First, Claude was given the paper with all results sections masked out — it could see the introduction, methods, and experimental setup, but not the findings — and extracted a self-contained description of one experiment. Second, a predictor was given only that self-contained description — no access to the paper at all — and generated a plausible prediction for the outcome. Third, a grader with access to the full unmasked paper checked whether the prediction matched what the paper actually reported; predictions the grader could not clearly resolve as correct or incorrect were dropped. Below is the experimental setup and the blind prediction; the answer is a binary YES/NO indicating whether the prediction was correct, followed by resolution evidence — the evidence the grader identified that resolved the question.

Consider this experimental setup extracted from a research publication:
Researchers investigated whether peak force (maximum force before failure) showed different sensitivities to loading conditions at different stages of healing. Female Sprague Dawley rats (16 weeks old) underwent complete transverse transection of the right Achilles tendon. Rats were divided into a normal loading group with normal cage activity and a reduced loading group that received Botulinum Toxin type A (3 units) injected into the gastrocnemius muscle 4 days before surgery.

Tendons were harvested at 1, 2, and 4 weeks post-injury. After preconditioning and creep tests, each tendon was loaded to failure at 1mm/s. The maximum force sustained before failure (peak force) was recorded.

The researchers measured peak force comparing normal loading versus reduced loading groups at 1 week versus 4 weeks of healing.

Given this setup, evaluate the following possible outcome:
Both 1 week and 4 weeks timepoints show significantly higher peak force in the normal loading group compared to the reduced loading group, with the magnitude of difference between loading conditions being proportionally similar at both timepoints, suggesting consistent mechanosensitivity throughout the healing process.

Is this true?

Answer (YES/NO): NO